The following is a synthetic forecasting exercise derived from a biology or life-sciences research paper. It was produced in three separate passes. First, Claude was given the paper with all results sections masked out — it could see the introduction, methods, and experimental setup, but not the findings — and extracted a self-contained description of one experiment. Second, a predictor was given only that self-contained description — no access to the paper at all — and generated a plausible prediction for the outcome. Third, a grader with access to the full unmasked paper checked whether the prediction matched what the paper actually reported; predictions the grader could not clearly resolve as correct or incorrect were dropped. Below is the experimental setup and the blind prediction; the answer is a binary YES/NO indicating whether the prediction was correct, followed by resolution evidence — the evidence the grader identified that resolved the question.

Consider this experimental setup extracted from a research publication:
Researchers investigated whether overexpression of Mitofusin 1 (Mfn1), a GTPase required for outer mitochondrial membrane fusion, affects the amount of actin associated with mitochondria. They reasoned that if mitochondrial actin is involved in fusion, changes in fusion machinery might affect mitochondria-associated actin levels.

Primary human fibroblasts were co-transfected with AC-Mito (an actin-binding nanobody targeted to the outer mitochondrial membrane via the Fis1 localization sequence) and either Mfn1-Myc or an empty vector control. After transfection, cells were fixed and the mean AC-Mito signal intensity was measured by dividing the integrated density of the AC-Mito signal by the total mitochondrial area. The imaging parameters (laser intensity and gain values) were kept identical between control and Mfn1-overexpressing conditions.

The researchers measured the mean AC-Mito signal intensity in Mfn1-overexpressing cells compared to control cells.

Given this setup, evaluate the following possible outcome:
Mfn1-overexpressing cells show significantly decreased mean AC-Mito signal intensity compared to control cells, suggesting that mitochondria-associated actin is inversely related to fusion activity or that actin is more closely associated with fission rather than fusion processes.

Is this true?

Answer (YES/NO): NO